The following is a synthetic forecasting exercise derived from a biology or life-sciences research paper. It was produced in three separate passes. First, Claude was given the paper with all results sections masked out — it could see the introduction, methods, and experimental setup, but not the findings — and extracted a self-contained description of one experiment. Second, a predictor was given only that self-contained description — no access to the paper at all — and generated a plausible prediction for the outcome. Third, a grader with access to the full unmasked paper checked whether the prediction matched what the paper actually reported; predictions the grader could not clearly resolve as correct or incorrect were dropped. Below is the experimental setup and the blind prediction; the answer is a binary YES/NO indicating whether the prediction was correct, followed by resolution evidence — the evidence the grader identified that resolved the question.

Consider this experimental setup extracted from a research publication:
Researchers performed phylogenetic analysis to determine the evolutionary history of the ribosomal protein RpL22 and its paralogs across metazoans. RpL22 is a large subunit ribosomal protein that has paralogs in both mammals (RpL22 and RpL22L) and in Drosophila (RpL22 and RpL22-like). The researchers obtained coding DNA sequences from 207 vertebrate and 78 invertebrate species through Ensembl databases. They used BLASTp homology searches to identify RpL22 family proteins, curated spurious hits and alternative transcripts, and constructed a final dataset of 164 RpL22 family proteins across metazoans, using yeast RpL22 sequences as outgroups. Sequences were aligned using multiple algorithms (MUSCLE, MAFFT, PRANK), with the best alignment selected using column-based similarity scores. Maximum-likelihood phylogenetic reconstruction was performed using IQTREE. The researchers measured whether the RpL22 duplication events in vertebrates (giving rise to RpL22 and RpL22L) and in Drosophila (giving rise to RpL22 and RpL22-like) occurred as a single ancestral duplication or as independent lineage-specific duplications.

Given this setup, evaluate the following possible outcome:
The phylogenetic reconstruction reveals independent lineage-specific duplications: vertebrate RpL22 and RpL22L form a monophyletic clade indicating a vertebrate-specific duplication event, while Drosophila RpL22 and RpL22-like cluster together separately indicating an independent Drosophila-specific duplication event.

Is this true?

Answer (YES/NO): YES